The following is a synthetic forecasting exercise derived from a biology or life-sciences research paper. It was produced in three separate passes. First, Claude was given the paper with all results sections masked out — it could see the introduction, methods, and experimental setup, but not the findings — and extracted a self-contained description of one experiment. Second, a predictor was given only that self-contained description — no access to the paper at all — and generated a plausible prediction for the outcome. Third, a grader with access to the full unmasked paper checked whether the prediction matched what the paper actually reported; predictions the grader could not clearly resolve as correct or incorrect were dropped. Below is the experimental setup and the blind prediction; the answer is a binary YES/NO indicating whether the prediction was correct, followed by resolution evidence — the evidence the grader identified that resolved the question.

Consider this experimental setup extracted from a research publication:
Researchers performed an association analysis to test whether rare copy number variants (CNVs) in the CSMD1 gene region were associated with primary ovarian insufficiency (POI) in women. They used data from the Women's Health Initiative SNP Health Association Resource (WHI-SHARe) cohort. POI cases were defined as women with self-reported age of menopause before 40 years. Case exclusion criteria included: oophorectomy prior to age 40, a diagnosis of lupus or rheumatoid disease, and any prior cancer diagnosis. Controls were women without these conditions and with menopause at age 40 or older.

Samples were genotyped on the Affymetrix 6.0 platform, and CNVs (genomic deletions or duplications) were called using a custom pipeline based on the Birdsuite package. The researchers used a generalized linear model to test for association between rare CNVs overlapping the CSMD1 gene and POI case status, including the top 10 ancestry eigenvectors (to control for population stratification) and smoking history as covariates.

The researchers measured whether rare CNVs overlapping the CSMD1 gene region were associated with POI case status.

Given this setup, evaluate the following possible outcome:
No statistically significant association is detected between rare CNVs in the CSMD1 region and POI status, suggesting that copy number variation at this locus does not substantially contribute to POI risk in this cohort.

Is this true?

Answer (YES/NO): NO